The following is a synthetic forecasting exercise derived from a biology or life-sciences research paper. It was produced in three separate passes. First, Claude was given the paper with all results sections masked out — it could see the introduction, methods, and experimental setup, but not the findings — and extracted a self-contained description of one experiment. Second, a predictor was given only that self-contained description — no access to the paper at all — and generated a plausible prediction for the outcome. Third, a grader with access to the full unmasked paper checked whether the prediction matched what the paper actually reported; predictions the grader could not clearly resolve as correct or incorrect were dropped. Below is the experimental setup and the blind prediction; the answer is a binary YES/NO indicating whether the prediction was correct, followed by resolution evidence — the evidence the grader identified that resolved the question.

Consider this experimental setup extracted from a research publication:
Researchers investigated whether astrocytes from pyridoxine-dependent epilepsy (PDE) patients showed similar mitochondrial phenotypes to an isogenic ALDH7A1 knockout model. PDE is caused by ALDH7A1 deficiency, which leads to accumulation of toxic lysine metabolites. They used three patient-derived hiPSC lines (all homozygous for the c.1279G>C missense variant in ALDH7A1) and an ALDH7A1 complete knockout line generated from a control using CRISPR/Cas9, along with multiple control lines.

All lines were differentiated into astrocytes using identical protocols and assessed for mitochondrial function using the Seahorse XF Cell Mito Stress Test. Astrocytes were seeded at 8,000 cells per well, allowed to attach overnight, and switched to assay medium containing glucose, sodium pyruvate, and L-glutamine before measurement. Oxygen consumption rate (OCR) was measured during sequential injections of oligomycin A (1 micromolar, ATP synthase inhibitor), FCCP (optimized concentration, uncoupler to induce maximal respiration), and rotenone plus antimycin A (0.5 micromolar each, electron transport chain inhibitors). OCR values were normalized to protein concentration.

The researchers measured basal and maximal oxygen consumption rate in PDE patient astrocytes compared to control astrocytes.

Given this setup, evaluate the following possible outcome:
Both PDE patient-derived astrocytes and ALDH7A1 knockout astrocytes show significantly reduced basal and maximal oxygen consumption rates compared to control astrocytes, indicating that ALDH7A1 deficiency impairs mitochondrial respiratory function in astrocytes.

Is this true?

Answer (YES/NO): NO